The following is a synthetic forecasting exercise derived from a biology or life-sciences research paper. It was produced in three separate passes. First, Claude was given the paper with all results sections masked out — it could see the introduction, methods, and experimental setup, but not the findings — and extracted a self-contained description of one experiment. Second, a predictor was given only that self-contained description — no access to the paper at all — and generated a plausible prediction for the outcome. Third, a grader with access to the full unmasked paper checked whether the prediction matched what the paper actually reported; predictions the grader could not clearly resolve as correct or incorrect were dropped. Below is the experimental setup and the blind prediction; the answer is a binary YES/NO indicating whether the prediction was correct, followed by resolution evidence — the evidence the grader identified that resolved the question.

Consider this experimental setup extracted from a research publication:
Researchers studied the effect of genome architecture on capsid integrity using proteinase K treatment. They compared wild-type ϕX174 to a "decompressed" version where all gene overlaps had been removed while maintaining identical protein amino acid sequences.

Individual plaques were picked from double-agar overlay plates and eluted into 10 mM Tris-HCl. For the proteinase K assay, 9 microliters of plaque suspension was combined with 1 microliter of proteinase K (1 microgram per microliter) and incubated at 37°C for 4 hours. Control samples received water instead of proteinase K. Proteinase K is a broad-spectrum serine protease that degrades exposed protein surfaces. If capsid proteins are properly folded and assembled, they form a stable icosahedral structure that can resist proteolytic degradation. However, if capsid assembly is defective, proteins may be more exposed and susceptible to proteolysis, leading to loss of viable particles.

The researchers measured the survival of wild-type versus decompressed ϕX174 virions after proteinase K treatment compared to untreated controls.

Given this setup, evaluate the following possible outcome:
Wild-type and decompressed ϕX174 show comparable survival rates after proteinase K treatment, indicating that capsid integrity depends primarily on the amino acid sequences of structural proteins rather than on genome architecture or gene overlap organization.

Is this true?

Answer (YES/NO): NO